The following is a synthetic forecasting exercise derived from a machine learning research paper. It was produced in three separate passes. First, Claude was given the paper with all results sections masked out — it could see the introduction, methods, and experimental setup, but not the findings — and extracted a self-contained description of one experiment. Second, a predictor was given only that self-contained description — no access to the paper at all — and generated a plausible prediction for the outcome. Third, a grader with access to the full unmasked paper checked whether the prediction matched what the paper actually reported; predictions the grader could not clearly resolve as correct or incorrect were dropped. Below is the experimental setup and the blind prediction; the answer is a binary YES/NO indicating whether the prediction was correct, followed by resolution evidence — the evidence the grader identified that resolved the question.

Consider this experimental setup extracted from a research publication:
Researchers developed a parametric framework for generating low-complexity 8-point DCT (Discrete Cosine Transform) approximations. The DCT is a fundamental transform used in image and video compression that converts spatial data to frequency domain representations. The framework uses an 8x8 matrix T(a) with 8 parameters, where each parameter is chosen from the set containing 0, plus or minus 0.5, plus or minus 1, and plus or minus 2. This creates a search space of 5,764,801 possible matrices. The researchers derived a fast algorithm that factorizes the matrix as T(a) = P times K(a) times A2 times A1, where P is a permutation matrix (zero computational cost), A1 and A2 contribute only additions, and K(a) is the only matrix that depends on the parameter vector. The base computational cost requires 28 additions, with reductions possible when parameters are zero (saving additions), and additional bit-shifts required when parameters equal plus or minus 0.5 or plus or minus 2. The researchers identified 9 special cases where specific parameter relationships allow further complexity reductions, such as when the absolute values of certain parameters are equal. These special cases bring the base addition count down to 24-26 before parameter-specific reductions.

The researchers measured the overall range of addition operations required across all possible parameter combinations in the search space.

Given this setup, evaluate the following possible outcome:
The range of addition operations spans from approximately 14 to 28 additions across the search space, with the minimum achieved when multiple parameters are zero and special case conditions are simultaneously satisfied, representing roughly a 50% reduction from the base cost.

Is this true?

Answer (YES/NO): NO